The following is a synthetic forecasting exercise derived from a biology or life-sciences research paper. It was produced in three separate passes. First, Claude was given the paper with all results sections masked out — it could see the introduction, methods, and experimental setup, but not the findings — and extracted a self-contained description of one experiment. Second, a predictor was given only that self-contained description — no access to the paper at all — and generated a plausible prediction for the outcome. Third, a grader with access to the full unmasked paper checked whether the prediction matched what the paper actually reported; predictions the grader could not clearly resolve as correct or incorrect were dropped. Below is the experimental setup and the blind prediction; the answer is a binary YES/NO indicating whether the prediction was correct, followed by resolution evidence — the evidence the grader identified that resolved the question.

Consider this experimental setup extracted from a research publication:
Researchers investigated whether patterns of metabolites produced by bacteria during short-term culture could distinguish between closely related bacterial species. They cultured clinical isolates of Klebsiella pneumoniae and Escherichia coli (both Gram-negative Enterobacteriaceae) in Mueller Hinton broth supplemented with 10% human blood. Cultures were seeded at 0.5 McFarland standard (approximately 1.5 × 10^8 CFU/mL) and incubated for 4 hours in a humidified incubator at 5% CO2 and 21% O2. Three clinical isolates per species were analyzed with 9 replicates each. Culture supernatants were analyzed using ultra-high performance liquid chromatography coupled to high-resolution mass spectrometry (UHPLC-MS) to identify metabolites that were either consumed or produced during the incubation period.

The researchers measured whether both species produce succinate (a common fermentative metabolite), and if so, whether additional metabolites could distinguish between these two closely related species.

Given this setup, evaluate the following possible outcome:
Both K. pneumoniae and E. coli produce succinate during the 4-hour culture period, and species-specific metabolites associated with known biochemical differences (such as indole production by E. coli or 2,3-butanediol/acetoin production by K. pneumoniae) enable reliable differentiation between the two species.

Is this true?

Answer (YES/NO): NO